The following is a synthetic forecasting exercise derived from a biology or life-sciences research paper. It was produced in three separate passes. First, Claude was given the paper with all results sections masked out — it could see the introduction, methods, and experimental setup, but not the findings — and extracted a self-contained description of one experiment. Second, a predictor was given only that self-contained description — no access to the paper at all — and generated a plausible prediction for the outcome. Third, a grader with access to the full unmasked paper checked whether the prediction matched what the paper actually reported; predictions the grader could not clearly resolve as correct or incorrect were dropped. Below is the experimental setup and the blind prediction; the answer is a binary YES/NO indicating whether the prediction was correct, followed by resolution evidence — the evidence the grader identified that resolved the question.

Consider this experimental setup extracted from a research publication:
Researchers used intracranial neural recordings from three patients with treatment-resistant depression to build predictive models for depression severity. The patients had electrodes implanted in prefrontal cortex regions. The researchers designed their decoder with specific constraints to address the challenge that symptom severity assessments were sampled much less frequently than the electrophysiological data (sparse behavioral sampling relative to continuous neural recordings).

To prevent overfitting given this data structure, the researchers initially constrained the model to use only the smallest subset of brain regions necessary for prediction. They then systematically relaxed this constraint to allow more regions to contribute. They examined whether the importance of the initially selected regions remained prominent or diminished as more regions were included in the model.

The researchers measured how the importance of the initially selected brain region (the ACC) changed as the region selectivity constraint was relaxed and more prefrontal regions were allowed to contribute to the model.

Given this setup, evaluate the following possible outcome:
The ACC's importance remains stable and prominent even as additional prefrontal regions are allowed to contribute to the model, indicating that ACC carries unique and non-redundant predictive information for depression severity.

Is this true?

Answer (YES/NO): YES